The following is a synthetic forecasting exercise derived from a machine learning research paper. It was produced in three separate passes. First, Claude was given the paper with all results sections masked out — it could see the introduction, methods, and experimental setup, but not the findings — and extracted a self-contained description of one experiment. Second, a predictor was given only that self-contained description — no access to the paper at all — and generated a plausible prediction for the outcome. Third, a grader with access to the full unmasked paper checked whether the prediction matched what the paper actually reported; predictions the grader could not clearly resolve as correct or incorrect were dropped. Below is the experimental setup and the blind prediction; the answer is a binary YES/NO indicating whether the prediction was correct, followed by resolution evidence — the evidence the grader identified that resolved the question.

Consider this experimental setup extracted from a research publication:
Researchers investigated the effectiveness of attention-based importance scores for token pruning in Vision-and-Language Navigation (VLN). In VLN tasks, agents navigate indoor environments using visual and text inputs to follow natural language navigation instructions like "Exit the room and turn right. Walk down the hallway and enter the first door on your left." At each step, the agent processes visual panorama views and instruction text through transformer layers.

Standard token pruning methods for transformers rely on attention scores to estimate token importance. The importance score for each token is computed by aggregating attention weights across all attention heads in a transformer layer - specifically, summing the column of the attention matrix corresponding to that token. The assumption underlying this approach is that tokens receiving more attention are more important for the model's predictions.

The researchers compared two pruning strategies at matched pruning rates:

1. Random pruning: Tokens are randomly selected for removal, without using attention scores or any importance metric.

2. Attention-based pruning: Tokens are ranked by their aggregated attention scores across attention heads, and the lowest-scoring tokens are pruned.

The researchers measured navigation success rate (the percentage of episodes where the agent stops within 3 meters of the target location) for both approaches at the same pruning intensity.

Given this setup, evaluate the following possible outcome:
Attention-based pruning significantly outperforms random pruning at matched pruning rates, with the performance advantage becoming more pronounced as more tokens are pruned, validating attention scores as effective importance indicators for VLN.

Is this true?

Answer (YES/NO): NO